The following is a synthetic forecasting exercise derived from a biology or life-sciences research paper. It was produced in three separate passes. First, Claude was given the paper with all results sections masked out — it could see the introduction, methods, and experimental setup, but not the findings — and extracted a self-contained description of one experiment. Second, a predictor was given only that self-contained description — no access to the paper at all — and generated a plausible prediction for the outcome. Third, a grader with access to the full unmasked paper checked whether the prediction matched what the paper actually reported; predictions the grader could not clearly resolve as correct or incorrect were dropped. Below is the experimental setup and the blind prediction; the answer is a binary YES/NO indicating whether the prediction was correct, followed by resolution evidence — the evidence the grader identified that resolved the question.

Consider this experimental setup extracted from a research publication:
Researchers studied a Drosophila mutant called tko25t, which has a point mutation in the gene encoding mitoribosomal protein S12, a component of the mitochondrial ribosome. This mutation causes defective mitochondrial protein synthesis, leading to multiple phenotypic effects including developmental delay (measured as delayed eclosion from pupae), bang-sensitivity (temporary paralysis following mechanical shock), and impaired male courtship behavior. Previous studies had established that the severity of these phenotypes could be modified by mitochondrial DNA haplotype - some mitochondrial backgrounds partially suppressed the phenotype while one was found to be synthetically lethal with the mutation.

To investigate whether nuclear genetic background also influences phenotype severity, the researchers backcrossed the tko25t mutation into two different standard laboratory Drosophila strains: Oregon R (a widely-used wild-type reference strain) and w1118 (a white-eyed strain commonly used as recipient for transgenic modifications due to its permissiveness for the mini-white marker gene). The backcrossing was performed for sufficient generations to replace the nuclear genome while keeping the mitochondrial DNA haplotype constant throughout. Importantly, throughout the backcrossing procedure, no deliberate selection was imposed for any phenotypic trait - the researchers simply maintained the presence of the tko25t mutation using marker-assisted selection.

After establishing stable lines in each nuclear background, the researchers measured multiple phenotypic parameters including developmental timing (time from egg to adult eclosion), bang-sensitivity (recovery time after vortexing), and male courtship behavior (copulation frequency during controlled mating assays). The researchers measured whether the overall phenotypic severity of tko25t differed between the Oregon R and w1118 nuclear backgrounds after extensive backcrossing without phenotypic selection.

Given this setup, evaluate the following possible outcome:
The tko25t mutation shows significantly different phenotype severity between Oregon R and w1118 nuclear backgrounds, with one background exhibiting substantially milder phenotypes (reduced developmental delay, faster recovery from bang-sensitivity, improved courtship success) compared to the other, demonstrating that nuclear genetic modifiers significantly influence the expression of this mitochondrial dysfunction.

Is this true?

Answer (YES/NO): YES